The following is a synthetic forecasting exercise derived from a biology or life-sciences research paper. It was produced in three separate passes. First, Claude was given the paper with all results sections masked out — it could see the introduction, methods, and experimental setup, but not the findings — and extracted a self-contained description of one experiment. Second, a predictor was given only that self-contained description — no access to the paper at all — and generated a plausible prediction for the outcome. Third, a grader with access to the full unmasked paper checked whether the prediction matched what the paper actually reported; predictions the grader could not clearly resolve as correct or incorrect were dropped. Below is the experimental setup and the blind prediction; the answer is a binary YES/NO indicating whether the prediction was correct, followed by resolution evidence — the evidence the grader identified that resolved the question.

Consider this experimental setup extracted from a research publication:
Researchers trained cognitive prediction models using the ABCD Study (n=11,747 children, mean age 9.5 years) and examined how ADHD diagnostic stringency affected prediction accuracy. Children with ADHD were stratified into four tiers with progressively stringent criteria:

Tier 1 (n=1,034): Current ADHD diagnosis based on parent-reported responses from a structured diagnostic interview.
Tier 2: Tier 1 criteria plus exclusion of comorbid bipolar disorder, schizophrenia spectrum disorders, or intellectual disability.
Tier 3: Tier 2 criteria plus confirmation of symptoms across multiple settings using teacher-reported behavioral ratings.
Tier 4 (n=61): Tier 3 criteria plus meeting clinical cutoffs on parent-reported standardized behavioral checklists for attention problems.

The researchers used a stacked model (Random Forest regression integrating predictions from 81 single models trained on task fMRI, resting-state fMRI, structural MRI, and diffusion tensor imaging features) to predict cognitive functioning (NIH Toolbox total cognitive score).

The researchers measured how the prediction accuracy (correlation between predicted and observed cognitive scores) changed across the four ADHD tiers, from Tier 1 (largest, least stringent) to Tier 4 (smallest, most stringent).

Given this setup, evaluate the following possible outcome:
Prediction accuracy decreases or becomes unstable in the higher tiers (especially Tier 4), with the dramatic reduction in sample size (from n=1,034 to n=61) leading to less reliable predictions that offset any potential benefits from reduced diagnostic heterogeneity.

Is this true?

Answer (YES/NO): NO